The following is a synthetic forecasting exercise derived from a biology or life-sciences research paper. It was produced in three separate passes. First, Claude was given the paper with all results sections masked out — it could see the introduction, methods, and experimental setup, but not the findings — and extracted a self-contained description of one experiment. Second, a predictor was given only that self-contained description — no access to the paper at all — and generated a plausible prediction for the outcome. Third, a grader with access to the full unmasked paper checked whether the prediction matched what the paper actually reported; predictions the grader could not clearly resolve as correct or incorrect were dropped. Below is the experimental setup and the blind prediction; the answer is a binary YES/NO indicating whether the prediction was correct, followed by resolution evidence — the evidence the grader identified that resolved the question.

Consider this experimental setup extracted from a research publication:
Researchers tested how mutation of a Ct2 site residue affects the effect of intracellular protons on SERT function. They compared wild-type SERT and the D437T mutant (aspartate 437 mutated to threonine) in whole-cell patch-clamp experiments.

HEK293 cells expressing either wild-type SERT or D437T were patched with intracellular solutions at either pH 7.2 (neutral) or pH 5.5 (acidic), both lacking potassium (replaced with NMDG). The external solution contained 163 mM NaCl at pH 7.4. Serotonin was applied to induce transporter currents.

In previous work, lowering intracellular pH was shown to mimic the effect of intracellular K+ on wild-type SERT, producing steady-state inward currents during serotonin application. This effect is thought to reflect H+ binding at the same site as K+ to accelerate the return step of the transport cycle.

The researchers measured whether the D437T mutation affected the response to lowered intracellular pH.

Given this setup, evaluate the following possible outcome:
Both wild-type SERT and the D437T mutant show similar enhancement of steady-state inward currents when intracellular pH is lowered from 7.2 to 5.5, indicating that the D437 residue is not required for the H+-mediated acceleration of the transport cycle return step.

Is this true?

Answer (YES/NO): NO